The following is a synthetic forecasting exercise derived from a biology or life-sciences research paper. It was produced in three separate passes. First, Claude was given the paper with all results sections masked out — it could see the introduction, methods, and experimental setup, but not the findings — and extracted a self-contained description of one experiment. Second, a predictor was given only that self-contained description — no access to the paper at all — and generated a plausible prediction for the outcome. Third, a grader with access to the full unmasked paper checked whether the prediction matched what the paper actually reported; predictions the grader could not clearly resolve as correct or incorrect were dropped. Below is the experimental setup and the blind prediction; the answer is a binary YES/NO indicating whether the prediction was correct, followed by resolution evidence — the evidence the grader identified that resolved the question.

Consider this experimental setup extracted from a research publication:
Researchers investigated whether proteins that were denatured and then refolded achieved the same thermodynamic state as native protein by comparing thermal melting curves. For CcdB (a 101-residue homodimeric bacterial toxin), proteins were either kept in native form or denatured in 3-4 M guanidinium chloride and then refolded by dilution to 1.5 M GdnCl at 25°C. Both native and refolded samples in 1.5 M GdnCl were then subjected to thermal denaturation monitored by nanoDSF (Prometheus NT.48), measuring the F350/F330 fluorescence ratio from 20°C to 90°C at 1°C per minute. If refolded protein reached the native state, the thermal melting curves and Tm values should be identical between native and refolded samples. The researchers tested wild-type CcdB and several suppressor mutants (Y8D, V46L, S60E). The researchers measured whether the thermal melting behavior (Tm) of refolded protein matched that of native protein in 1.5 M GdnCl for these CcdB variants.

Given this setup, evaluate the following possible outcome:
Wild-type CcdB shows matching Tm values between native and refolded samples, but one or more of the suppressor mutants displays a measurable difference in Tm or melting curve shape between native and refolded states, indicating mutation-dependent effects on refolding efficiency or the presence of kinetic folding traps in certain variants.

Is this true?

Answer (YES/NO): NO